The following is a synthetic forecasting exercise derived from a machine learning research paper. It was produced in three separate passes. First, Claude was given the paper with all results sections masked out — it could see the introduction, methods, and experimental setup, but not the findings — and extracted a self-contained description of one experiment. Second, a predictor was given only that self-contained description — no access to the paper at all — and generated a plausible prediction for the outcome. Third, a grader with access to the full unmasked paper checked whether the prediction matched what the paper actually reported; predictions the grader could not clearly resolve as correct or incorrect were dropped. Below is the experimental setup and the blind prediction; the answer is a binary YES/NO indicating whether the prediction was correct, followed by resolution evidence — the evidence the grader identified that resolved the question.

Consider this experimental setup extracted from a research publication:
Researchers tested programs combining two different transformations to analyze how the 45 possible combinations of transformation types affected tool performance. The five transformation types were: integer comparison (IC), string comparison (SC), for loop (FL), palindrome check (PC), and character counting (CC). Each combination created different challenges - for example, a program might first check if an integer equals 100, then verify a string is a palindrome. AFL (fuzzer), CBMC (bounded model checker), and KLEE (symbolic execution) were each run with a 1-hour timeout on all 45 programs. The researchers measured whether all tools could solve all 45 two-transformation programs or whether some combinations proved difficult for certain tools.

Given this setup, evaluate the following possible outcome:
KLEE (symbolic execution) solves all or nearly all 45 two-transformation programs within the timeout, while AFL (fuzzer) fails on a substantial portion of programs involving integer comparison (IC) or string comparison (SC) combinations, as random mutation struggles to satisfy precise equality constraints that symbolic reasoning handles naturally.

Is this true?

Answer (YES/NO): NO